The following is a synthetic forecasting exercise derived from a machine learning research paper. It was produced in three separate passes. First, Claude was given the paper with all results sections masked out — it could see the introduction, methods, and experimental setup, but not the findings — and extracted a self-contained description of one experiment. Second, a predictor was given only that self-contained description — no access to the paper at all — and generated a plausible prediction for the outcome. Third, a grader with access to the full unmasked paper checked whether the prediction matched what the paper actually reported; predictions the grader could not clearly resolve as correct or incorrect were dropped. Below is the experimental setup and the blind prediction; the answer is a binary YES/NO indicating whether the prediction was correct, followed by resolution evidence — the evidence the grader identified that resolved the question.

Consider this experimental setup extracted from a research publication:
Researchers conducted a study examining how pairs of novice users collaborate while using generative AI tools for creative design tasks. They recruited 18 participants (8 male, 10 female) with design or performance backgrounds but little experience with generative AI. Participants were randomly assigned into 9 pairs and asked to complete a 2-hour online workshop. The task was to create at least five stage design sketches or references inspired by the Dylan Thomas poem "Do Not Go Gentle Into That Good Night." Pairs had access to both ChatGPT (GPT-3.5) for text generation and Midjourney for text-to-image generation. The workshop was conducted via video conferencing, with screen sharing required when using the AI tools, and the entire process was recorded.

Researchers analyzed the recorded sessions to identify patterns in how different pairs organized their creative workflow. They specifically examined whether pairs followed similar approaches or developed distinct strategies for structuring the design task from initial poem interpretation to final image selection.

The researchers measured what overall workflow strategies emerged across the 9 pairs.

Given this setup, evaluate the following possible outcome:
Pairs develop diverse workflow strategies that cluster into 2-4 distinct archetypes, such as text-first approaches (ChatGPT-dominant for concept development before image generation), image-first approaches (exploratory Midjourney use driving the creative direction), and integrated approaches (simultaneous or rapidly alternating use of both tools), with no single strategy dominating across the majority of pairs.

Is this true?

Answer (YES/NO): YES